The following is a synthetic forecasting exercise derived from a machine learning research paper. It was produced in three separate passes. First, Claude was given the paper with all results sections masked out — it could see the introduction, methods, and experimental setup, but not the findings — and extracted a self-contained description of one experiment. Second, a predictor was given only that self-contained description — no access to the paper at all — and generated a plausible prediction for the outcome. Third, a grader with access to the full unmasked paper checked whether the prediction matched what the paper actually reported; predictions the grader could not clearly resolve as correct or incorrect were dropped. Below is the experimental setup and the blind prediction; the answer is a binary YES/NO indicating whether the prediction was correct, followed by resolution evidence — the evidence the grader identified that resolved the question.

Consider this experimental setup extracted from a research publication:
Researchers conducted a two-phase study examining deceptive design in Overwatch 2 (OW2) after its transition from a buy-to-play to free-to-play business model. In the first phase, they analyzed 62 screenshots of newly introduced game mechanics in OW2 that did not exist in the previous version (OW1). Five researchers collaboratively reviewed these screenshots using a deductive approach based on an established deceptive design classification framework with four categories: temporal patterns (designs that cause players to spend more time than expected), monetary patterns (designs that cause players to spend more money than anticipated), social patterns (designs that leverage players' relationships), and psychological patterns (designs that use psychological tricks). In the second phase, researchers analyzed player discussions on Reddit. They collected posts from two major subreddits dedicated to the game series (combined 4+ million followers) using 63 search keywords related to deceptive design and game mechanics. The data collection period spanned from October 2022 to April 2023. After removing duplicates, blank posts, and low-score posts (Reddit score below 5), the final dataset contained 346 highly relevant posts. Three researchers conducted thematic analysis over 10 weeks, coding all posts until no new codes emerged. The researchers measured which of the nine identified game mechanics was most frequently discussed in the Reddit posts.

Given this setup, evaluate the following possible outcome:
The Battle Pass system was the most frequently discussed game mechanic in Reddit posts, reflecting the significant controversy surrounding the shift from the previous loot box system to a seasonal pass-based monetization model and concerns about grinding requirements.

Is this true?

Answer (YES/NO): YES